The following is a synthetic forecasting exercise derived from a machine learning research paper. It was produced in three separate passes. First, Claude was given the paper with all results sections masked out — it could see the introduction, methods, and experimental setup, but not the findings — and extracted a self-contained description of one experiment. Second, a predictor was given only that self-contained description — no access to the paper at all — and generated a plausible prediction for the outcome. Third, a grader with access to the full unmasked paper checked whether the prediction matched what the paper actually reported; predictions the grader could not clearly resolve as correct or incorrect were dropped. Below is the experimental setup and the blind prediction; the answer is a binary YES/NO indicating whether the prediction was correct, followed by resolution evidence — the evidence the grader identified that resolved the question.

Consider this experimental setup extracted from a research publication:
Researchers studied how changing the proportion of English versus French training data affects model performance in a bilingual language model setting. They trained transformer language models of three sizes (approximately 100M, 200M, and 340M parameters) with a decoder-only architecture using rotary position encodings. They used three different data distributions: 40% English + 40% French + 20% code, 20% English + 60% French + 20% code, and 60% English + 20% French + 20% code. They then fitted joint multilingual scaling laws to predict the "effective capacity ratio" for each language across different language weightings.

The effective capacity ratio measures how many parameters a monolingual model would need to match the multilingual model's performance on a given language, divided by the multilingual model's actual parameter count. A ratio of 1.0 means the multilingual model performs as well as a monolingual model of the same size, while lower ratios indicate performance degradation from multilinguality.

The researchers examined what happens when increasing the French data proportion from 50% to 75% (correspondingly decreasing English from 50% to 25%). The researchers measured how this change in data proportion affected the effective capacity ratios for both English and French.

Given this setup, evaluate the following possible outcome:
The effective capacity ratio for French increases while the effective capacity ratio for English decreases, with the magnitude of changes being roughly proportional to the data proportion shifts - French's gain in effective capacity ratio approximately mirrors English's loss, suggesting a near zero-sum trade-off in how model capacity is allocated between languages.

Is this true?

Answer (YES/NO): NO